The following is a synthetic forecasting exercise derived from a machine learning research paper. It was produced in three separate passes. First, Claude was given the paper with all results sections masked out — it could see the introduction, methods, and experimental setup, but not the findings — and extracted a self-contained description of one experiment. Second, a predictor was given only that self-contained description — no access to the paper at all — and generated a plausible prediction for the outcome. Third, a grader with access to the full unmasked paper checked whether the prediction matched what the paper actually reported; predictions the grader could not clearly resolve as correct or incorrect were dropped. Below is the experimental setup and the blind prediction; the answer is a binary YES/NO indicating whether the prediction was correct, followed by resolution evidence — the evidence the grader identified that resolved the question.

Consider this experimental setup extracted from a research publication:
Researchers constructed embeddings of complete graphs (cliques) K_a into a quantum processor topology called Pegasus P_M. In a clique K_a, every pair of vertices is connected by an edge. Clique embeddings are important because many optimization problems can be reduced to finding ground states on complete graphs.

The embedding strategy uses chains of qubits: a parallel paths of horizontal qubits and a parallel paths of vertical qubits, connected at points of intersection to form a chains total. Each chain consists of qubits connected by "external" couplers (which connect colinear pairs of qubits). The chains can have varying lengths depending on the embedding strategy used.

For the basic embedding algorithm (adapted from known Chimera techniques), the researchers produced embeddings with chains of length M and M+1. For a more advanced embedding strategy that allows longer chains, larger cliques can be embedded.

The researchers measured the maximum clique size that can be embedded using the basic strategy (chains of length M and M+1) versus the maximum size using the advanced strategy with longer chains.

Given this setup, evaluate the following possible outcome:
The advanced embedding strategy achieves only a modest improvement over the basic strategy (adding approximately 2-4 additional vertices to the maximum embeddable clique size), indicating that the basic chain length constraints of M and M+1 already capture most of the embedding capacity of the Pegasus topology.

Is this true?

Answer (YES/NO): YES